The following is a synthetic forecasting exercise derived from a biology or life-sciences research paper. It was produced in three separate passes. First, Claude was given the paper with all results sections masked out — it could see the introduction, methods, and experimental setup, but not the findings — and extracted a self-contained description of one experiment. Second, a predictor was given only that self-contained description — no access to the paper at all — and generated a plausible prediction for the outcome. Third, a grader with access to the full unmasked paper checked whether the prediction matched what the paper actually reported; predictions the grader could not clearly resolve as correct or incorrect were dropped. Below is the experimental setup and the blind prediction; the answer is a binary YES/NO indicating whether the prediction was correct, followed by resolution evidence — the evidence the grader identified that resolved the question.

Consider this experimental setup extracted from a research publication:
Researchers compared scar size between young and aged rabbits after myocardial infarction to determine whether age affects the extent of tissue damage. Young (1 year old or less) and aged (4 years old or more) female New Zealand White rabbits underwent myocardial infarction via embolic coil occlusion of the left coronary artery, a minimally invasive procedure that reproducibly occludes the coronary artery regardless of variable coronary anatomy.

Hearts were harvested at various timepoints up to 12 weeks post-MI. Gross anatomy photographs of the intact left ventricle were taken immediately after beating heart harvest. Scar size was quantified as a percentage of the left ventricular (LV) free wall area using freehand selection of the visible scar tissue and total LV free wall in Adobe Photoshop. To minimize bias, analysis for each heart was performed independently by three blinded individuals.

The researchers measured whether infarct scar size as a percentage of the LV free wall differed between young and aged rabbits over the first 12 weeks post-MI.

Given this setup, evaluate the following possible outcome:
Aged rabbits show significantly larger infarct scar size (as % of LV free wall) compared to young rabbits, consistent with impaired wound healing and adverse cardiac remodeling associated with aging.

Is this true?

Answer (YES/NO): NO